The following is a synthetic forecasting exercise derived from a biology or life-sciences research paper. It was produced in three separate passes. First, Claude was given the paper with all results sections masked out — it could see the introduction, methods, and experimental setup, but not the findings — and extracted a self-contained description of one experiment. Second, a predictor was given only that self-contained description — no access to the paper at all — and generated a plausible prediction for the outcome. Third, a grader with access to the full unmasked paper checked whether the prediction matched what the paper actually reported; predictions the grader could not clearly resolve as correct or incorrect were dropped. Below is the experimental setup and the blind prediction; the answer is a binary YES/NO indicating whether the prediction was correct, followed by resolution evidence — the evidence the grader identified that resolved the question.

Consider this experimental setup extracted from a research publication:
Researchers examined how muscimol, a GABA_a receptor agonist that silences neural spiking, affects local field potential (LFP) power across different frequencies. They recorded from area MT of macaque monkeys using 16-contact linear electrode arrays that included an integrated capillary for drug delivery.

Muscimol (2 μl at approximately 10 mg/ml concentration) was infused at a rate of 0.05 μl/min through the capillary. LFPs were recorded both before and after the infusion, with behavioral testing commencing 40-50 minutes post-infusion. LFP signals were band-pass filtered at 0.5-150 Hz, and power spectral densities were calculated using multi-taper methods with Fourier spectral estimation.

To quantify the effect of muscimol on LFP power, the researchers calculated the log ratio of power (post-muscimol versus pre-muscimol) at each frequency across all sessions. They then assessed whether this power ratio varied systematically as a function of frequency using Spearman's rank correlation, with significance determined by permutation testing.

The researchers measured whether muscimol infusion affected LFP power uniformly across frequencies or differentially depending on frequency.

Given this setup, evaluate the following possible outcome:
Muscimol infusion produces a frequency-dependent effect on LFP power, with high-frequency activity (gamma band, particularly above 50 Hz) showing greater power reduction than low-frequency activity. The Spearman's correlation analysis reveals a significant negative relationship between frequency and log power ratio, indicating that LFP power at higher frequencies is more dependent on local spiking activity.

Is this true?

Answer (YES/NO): NO